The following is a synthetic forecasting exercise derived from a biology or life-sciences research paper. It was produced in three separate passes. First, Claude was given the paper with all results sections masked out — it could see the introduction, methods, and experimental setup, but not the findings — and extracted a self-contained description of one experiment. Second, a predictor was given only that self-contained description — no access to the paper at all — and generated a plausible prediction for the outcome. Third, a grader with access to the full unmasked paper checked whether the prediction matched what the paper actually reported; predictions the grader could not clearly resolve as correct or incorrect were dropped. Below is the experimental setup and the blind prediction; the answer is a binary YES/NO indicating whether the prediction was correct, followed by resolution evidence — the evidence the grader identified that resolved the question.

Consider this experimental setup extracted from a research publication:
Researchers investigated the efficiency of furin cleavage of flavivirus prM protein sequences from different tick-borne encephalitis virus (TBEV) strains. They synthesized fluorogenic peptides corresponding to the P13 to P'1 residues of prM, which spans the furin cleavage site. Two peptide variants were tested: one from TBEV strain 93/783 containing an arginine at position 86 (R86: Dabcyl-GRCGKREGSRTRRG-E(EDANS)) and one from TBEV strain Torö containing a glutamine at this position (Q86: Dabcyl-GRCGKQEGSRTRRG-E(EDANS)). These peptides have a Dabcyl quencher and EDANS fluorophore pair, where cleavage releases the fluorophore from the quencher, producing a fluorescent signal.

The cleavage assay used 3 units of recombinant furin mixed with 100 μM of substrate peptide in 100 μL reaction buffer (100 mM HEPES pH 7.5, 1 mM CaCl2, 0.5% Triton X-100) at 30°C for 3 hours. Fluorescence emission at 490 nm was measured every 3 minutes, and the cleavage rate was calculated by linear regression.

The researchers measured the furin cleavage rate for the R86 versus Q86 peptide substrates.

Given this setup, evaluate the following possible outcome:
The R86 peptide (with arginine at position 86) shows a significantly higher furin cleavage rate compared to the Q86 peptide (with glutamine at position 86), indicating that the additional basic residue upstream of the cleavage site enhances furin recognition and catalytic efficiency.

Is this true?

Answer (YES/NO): YES